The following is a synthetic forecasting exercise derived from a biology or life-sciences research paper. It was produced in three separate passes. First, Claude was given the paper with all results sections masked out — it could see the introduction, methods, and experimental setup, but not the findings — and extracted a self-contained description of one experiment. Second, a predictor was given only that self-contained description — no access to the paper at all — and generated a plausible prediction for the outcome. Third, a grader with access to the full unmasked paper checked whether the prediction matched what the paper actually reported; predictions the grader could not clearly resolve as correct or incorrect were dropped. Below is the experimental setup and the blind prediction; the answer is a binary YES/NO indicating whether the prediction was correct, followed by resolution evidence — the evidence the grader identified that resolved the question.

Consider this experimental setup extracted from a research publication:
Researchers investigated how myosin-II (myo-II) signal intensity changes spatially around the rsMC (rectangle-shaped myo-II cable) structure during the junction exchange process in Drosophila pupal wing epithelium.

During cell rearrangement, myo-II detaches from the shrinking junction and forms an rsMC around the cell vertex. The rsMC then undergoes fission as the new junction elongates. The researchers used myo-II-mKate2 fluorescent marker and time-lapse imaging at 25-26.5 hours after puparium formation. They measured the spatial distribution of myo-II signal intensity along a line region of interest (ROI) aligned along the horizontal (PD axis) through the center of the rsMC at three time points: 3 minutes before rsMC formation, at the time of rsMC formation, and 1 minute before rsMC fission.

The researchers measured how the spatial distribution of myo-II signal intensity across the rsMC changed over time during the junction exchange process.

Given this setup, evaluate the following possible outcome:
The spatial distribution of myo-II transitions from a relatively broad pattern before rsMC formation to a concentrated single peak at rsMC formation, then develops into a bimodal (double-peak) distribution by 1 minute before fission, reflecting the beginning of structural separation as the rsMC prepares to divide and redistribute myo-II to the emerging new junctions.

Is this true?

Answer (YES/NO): NO